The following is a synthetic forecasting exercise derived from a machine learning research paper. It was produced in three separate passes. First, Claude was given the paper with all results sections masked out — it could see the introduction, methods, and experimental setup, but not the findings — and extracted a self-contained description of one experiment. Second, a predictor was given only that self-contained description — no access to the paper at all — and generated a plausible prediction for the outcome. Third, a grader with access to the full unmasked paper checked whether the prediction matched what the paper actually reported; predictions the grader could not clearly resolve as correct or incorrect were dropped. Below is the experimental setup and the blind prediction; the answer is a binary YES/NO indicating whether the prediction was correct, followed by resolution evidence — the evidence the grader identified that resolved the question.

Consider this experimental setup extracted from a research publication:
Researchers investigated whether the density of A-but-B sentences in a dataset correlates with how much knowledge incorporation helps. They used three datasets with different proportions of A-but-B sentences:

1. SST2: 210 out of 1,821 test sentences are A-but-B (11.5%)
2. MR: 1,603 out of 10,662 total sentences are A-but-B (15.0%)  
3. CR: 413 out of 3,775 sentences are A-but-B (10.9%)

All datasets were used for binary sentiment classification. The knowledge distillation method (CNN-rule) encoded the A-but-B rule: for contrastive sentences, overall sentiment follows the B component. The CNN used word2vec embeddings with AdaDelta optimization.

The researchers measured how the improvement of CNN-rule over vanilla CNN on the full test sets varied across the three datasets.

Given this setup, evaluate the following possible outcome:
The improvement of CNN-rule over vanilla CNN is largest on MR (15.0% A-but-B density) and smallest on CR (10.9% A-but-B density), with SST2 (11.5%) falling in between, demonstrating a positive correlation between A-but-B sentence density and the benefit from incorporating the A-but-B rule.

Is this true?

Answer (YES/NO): NO